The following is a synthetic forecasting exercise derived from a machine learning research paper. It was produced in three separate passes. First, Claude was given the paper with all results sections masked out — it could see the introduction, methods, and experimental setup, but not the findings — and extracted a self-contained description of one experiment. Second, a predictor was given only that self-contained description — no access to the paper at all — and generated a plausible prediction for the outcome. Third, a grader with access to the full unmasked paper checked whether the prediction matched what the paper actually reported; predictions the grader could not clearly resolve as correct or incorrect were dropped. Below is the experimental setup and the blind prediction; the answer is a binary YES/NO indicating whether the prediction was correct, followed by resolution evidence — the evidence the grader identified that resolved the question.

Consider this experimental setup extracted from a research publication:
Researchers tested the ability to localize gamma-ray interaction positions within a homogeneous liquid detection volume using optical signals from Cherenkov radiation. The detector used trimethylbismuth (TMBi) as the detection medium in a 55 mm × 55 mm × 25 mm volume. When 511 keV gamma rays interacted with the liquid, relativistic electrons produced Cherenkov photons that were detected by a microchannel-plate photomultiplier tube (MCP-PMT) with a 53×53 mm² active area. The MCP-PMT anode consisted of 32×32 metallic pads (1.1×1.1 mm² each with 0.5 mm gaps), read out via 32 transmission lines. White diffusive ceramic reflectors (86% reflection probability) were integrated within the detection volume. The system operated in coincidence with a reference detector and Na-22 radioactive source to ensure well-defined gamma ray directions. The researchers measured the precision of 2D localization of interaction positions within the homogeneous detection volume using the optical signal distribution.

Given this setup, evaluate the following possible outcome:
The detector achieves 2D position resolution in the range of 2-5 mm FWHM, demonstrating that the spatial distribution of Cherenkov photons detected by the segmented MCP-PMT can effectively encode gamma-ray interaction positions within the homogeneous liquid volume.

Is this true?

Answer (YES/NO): NO